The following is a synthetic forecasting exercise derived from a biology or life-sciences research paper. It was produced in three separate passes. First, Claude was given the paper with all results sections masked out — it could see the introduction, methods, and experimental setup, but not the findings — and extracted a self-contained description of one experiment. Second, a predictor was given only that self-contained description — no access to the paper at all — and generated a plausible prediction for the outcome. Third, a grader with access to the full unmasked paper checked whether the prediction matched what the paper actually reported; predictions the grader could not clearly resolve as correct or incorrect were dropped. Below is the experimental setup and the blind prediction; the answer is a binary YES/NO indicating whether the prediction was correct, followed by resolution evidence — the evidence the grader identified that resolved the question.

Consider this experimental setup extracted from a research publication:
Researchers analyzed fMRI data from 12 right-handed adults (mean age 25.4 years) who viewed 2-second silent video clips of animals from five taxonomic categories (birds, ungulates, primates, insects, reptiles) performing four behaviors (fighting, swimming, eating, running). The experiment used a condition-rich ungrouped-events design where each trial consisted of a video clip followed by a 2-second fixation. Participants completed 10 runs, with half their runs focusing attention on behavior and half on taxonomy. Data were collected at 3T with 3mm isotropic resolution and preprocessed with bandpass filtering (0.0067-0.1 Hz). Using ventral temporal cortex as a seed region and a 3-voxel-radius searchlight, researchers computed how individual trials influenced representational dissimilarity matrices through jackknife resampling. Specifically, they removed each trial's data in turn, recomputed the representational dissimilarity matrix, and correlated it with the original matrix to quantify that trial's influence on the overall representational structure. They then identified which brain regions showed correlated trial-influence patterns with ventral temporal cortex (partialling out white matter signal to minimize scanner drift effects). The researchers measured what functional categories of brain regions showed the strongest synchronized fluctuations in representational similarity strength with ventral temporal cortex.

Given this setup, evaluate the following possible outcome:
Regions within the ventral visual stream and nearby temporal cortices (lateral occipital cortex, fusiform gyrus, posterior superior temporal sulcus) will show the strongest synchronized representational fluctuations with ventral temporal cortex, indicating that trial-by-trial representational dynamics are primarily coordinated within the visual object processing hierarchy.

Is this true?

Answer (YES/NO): NO